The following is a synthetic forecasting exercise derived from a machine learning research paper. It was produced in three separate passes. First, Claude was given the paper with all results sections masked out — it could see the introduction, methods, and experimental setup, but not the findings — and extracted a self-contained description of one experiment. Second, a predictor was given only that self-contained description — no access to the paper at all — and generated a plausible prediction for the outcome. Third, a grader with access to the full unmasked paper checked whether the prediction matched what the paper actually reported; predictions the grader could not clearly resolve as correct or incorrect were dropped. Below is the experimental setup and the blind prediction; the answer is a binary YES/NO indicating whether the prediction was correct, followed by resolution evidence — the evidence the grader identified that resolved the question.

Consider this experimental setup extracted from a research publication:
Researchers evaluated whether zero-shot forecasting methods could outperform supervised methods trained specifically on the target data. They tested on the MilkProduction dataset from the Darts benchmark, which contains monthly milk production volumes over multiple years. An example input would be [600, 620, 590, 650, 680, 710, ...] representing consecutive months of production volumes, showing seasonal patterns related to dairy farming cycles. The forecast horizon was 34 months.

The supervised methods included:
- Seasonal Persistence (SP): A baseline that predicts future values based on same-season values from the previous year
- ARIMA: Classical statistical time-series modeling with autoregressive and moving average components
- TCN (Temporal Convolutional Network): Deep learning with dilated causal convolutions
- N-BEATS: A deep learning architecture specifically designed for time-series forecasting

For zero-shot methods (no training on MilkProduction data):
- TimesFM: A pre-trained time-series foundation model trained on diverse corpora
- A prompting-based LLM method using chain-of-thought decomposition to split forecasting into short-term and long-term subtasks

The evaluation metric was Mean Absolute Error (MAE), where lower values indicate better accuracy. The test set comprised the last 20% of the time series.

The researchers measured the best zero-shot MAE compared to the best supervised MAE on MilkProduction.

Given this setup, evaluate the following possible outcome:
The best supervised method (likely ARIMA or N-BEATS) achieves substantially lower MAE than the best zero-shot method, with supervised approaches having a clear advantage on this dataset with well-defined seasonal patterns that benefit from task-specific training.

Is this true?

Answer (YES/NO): NO